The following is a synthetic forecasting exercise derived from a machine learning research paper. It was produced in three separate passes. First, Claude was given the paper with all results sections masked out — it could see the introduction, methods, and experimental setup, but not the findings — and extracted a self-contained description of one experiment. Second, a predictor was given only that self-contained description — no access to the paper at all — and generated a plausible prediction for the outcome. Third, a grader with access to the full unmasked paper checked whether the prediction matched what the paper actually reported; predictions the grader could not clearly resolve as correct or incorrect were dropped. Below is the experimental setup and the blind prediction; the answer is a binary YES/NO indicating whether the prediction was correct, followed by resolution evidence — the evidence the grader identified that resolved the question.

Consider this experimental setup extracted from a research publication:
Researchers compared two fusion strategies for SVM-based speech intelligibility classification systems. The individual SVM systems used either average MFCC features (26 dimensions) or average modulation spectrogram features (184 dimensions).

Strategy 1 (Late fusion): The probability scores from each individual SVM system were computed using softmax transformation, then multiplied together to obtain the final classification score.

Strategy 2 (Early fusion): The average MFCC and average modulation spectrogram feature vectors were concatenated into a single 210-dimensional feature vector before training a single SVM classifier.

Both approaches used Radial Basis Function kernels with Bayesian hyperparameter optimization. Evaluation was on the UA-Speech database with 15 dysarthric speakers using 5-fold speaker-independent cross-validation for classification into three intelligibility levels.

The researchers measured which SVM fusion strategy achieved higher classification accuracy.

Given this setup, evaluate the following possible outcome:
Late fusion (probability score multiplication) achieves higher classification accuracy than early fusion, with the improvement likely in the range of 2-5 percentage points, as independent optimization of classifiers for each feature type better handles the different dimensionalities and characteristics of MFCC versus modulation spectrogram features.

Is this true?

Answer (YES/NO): NO